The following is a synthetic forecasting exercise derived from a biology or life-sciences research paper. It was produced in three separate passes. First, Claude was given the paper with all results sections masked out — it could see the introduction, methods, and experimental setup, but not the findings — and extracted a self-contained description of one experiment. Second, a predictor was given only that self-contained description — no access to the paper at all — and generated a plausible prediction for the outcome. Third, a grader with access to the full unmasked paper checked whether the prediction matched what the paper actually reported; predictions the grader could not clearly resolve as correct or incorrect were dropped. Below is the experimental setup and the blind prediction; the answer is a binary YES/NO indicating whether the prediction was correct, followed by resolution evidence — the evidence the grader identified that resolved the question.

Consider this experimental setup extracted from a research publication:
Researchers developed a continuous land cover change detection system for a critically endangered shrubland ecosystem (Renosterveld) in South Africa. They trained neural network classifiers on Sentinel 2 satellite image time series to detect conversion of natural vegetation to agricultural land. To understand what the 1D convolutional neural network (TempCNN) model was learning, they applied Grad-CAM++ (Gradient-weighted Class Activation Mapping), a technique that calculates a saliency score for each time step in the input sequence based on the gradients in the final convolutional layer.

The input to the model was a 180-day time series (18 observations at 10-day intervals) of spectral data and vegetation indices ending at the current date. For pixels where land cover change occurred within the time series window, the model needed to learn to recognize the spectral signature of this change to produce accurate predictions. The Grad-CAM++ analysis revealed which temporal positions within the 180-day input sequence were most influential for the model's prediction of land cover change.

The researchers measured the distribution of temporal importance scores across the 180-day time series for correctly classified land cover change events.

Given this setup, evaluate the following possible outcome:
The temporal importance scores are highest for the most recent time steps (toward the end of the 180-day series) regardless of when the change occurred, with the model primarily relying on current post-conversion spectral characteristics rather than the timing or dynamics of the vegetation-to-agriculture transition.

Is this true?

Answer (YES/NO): NO